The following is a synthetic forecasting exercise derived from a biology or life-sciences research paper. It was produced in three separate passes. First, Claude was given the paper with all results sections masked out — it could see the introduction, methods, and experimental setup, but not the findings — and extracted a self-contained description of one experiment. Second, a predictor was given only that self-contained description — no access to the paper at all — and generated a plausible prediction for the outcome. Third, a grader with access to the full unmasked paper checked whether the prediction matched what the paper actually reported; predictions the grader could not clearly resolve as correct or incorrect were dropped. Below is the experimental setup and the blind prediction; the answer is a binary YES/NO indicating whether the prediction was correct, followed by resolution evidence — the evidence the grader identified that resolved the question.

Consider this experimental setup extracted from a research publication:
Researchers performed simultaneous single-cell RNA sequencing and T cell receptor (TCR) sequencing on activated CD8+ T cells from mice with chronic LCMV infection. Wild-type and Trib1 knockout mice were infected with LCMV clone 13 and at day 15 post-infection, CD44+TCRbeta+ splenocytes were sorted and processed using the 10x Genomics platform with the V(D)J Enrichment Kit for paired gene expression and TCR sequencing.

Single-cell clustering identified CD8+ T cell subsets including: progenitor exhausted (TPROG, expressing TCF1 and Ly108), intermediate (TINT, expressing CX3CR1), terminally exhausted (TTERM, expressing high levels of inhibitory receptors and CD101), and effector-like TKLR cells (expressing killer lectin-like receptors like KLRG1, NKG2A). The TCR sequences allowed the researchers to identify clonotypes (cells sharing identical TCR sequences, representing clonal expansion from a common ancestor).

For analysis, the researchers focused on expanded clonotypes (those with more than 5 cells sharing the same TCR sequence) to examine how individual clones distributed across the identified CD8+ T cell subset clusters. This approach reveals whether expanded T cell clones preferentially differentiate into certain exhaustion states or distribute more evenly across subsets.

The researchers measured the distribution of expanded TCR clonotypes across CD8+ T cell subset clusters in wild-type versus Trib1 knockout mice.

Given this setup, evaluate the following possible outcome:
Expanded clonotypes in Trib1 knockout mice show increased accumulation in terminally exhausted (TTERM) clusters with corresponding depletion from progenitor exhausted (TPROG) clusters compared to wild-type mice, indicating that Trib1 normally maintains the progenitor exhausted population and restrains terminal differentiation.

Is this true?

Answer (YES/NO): NO